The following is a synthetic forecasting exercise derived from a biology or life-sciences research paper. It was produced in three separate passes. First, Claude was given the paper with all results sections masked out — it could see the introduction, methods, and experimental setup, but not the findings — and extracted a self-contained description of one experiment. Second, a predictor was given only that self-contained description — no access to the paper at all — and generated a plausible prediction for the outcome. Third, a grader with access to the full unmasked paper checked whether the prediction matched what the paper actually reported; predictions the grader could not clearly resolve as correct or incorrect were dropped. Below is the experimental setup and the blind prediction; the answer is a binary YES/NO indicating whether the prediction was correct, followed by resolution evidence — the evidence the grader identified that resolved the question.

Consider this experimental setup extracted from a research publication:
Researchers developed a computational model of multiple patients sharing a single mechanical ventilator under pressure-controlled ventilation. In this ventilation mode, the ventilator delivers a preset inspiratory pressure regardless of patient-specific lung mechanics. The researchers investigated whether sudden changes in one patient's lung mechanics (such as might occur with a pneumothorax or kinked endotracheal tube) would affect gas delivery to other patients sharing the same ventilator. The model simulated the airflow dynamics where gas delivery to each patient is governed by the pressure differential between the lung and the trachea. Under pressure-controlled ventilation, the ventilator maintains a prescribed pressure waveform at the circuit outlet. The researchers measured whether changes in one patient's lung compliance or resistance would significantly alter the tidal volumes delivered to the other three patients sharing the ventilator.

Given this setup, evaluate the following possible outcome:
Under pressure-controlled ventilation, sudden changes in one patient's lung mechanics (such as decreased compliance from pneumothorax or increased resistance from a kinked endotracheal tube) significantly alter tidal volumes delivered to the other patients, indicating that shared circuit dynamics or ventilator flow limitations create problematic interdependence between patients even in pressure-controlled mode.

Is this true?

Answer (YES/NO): NO